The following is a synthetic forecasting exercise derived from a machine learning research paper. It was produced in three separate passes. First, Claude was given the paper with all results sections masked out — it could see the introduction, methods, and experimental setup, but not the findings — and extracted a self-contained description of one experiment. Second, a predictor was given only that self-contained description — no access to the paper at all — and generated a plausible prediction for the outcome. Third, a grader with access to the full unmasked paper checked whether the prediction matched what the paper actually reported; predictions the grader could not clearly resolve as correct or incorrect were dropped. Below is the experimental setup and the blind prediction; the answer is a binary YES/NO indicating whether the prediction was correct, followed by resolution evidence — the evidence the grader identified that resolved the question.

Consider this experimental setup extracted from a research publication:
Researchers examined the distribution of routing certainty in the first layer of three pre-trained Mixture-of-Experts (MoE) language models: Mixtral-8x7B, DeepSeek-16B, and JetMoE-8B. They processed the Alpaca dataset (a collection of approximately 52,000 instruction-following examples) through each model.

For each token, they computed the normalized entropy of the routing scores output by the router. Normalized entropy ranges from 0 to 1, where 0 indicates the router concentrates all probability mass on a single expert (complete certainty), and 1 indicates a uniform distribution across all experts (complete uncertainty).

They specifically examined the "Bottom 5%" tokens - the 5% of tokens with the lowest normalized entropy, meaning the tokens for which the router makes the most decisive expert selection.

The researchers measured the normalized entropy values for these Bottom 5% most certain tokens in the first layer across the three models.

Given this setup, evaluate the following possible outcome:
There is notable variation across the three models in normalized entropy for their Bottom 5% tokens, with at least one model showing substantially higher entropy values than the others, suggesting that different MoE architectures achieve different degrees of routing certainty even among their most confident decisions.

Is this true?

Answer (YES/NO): YES